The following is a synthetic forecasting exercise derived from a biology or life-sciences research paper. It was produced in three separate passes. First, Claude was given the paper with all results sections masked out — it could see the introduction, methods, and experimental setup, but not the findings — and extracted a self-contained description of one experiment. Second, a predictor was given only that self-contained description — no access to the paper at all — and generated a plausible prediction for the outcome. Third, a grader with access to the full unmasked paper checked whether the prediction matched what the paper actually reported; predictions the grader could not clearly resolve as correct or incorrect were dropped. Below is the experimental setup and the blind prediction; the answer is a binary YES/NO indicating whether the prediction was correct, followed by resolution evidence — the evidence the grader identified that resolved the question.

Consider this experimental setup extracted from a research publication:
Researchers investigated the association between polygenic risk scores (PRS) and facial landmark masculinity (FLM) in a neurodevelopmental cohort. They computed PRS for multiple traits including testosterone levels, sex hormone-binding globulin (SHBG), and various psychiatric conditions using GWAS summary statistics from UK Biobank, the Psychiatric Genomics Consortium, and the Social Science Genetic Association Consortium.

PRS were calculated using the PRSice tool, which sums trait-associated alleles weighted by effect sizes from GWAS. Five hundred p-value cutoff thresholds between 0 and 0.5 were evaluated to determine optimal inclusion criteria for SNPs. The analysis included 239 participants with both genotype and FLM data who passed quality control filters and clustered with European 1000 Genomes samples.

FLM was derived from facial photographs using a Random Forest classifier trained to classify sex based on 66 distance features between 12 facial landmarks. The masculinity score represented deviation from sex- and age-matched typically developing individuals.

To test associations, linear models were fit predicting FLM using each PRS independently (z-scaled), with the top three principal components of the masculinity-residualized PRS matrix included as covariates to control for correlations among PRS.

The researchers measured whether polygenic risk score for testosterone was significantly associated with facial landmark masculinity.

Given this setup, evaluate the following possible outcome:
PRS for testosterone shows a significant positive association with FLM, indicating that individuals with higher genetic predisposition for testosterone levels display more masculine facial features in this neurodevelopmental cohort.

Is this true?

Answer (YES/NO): NO